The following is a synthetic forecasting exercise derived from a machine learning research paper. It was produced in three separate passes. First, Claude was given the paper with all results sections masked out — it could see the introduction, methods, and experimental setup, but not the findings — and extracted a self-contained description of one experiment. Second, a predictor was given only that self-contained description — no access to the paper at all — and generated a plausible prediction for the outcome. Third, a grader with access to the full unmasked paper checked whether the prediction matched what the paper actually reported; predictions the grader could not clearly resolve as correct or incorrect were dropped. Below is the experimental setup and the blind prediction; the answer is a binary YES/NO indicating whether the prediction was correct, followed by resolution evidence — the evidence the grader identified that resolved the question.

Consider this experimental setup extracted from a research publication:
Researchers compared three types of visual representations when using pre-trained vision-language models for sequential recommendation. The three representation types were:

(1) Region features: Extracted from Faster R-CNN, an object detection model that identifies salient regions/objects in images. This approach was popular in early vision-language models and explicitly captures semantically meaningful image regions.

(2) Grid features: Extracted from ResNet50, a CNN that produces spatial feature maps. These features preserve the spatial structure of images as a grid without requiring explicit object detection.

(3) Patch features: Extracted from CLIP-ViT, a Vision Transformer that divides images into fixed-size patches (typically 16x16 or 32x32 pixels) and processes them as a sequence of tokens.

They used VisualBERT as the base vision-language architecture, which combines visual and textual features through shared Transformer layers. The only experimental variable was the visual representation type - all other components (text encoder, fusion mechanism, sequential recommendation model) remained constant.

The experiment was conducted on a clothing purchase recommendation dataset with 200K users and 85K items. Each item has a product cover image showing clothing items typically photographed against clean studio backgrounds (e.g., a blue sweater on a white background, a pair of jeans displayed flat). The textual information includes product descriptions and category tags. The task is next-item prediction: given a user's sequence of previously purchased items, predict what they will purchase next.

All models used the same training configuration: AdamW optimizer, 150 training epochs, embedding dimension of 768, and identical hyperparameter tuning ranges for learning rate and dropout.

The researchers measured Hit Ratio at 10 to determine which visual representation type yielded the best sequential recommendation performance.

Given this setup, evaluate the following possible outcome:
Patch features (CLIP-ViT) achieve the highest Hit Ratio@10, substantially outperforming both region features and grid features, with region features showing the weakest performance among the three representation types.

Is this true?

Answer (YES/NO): NO